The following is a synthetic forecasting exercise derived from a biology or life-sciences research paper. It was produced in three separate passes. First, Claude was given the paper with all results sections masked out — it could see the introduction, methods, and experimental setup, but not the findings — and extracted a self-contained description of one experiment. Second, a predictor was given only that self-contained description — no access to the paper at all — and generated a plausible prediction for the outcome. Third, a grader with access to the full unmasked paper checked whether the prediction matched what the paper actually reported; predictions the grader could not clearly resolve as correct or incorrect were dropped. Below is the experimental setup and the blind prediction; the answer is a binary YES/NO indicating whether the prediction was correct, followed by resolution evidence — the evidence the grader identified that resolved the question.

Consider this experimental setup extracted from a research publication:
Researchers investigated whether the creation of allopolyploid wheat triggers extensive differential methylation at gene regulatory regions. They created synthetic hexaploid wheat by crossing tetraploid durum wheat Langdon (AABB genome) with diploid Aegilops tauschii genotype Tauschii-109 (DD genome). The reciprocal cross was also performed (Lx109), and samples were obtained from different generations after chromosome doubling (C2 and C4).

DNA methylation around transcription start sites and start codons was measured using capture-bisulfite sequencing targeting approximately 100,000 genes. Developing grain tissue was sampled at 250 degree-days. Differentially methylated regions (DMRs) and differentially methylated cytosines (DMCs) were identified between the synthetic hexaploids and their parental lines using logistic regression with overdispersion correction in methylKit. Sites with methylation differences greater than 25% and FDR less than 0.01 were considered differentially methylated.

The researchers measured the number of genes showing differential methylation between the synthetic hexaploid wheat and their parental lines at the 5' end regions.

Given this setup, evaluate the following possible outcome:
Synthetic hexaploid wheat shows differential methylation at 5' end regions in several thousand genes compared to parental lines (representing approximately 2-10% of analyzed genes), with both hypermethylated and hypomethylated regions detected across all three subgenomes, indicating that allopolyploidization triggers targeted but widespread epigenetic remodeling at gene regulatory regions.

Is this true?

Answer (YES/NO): NO